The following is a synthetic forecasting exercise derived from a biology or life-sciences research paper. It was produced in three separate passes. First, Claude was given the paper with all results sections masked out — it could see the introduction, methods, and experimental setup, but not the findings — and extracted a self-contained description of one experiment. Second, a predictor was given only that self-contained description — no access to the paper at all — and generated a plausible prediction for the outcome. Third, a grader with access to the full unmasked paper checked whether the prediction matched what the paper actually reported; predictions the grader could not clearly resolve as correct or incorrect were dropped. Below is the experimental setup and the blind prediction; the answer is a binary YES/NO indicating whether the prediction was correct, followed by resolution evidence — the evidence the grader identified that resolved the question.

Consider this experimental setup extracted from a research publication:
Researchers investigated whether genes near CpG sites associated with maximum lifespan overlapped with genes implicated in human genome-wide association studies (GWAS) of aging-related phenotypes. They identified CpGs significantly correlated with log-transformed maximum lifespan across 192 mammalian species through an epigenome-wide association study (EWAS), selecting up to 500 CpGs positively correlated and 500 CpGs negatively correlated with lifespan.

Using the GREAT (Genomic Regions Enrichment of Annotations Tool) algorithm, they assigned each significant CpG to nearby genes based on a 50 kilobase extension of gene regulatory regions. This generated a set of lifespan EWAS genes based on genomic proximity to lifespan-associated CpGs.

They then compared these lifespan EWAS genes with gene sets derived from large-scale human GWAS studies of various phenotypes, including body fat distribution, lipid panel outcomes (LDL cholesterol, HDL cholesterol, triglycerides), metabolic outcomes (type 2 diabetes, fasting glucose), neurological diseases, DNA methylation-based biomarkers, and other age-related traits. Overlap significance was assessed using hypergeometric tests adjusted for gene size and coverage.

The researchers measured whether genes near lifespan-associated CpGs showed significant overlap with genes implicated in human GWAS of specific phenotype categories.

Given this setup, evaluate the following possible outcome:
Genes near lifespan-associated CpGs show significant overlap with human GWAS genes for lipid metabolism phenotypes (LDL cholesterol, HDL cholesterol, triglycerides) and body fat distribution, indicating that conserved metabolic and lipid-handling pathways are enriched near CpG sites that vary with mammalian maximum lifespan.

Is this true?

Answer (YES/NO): NO